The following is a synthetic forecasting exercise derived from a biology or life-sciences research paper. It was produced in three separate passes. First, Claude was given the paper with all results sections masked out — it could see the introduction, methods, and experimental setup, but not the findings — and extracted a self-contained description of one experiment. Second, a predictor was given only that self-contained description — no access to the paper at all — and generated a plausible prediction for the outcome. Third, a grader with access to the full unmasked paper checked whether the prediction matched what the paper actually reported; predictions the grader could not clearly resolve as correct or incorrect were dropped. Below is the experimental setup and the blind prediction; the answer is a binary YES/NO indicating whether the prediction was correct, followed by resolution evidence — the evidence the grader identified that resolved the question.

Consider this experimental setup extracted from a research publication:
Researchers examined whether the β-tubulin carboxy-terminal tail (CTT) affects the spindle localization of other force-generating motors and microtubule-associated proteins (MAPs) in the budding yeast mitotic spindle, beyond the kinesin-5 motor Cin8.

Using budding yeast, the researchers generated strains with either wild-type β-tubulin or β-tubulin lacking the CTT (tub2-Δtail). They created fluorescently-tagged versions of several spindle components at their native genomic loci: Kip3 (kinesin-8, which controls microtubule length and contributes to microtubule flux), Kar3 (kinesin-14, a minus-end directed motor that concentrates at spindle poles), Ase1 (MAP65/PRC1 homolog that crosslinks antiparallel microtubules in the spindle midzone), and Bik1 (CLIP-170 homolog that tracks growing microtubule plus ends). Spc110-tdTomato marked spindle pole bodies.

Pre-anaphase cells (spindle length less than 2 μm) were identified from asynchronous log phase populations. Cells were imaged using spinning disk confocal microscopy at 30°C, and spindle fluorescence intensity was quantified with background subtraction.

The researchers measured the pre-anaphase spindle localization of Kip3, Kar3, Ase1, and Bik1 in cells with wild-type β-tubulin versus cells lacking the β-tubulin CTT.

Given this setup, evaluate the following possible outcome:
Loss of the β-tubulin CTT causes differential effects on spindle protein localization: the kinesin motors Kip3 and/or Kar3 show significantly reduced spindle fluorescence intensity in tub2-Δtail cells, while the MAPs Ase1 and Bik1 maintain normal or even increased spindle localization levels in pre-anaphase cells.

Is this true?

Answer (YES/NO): YES